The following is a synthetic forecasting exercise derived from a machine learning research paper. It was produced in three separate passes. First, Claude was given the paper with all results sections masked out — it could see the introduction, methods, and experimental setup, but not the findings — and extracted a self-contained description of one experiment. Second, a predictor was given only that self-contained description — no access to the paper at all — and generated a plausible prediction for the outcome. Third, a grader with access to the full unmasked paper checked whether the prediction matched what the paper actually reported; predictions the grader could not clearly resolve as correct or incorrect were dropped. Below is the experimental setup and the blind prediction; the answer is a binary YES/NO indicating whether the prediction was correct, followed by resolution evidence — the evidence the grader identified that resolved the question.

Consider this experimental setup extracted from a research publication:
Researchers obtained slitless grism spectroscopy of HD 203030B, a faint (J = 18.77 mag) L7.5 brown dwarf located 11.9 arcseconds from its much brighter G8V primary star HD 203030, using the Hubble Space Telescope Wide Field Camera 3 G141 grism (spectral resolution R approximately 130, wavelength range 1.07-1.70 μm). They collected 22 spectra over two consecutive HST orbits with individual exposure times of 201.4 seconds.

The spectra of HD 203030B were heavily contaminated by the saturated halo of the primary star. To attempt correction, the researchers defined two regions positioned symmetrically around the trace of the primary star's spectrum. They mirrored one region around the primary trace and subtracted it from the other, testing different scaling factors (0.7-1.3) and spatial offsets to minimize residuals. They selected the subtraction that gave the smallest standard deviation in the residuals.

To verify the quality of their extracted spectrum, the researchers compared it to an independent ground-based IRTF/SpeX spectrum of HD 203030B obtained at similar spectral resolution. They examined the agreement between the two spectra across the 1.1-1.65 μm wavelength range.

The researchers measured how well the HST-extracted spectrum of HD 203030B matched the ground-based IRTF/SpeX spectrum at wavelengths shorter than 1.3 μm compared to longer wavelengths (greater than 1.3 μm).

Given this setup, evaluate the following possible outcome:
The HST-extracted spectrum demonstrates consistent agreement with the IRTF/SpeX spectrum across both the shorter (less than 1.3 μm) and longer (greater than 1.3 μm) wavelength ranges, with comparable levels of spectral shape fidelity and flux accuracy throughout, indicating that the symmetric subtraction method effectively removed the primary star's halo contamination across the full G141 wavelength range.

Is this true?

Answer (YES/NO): NO